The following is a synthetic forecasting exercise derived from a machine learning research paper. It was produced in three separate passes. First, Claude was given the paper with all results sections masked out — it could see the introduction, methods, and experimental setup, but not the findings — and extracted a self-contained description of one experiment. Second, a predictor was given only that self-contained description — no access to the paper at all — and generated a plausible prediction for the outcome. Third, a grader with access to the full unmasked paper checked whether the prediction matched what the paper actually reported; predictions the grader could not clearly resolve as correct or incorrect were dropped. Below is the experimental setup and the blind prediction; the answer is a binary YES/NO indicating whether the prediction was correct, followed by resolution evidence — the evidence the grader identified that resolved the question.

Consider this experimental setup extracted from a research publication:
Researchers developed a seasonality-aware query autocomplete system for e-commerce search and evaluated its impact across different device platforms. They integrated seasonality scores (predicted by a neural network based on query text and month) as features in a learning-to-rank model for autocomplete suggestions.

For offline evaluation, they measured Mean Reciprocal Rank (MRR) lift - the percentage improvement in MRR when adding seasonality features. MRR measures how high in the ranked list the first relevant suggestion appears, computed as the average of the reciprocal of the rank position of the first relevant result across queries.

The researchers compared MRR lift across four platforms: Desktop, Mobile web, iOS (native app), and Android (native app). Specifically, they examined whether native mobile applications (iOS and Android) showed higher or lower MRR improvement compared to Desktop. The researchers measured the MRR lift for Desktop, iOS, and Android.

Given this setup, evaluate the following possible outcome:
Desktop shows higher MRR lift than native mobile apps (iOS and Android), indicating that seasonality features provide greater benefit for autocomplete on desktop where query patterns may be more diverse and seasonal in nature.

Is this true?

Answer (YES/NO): YES